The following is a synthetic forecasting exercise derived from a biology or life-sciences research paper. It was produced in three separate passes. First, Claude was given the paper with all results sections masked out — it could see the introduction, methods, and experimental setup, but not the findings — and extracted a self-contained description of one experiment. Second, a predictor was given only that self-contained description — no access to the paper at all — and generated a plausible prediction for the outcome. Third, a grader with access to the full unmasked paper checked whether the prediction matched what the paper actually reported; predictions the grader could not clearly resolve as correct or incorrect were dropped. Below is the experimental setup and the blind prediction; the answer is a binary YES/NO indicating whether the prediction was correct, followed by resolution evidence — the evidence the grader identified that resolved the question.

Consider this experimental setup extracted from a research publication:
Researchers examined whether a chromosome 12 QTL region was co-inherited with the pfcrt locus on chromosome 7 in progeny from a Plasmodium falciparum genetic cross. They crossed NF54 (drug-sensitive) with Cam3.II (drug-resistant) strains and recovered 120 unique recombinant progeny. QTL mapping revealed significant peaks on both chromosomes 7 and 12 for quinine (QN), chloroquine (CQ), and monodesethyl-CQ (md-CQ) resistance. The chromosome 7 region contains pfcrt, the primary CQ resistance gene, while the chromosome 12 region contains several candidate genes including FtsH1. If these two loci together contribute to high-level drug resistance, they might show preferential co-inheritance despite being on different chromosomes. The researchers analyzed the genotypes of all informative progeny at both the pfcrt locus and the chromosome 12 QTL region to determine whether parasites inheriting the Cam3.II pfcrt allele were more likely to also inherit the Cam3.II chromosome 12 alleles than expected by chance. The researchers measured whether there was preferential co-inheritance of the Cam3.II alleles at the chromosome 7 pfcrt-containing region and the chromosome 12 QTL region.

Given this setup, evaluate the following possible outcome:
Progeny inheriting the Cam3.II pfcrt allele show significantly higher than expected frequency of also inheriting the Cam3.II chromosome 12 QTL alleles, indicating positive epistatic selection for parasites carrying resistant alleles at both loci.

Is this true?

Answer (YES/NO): YES